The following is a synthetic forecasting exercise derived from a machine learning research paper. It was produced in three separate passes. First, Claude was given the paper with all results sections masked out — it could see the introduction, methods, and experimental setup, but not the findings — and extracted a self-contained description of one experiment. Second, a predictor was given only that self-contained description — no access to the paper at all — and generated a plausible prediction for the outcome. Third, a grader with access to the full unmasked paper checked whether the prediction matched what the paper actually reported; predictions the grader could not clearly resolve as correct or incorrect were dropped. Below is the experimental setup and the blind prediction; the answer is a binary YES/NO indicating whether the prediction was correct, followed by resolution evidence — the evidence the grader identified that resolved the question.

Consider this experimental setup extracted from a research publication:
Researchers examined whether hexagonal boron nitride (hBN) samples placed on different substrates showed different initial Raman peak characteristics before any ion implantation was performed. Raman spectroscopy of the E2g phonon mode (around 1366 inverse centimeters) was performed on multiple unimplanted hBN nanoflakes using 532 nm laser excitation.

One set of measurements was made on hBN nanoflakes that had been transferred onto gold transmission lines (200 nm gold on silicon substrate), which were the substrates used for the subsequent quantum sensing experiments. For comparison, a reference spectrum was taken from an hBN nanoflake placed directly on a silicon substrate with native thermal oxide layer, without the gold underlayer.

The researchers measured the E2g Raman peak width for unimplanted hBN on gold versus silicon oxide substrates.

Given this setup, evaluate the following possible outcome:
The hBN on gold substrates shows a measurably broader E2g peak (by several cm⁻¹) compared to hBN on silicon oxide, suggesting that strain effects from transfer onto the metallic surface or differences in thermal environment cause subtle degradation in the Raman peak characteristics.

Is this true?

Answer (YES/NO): NO